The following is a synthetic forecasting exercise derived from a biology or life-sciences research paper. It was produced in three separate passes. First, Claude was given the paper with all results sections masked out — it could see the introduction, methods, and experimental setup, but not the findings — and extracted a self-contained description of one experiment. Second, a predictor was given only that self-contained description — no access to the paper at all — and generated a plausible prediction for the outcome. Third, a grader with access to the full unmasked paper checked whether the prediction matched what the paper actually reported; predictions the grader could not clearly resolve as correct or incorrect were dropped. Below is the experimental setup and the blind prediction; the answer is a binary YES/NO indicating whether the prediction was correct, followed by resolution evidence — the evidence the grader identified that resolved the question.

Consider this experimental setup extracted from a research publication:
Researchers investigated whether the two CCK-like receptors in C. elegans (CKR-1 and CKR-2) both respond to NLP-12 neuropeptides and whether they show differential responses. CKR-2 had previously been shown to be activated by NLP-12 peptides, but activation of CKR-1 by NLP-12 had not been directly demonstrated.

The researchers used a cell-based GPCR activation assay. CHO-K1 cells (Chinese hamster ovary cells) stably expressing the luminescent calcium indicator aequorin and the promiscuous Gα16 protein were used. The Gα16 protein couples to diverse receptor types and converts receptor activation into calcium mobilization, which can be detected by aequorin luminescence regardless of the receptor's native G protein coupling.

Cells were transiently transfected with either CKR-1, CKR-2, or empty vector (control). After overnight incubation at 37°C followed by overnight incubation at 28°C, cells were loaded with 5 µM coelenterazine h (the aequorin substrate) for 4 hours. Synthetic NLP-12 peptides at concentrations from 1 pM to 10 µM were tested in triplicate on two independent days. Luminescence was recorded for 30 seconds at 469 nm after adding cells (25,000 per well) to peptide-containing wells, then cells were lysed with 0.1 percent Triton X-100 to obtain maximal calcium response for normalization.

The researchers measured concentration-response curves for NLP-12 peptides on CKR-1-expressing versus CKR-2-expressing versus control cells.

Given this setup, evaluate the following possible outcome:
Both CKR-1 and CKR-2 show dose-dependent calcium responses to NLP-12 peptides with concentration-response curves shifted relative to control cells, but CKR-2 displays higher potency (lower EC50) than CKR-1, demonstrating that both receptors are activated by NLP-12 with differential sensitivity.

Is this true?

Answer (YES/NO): NO